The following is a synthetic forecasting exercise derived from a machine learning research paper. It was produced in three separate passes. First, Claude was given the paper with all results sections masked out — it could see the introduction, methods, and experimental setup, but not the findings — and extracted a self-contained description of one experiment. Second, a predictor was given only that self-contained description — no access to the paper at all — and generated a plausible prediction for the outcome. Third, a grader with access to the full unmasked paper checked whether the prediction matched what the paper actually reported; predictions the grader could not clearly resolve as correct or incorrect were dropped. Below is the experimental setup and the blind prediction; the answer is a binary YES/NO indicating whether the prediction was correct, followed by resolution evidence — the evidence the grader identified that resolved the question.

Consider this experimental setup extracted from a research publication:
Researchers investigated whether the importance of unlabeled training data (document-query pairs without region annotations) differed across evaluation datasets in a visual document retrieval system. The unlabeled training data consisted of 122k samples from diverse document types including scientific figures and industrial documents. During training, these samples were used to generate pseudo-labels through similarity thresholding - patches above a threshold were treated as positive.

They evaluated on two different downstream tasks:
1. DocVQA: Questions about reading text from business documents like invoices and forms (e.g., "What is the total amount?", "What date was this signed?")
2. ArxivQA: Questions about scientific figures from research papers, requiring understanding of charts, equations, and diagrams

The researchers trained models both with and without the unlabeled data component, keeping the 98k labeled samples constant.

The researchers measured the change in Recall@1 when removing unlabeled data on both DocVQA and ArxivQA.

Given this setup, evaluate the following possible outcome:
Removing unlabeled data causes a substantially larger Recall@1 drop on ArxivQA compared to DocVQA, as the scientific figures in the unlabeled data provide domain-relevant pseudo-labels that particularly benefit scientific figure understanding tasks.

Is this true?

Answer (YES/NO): NO